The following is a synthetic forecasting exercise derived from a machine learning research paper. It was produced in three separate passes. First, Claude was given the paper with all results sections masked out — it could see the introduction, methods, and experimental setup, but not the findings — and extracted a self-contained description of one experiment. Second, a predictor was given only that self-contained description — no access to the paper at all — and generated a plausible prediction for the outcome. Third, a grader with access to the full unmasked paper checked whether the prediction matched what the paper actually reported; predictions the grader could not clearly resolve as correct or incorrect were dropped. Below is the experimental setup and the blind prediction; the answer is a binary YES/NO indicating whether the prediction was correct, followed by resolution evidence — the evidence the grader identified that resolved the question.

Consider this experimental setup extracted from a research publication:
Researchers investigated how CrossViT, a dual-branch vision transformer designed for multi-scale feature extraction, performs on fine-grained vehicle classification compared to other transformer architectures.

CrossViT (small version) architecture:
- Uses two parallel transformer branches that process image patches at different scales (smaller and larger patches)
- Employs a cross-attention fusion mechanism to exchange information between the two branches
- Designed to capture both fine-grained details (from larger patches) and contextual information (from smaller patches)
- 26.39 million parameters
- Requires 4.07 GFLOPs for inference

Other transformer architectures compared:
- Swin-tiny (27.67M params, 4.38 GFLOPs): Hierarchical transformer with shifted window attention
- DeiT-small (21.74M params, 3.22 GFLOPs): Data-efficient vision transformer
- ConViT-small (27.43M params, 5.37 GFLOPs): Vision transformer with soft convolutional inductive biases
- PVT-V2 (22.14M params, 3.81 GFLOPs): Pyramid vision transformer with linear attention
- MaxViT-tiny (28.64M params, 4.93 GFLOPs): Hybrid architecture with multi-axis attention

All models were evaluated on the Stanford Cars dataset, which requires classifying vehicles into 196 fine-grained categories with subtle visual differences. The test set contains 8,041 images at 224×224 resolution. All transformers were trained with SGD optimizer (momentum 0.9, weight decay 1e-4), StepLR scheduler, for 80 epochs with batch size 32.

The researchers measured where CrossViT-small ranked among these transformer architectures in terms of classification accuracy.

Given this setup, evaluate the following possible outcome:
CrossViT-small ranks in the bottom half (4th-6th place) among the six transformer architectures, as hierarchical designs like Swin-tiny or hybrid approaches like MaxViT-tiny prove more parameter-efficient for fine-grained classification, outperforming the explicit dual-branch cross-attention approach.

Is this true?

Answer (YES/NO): YES